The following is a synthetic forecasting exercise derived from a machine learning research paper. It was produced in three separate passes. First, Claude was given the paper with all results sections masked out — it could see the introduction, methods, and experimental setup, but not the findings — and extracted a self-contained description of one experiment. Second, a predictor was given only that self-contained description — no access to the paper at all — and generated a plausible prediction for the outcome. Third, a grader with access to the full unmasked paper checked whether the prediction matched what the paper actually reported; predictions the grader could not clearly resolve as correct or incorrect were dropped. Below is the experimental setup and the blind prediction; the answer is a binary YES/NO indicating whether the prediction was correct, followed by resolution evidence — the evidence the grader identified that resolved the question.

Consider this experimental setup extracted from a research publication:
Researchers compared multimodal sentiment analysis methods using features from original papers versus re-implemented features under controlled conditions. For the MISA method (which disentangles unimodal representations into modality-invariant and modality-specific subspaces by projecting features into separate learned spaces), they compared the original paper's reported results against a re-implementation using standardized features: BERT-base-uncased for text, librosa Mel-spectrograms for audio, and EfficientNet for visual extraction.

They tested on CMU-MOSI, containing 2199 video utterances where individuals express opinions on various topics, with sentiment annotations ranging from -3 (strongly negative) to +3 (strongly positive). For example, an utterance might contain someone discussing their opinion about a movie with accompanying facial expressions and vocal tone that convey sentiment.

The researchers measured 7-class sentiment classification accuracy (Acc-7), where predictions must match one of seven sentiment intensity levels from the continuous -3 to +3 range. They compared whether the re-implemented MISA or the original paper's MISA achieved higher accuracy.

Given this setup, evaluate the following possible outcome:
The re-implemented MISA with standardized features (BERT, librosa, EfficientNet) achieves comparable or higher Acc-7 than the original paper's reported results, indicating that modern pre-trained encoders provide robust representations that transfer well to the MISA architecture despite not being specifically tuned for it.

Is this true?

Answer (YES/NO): YES